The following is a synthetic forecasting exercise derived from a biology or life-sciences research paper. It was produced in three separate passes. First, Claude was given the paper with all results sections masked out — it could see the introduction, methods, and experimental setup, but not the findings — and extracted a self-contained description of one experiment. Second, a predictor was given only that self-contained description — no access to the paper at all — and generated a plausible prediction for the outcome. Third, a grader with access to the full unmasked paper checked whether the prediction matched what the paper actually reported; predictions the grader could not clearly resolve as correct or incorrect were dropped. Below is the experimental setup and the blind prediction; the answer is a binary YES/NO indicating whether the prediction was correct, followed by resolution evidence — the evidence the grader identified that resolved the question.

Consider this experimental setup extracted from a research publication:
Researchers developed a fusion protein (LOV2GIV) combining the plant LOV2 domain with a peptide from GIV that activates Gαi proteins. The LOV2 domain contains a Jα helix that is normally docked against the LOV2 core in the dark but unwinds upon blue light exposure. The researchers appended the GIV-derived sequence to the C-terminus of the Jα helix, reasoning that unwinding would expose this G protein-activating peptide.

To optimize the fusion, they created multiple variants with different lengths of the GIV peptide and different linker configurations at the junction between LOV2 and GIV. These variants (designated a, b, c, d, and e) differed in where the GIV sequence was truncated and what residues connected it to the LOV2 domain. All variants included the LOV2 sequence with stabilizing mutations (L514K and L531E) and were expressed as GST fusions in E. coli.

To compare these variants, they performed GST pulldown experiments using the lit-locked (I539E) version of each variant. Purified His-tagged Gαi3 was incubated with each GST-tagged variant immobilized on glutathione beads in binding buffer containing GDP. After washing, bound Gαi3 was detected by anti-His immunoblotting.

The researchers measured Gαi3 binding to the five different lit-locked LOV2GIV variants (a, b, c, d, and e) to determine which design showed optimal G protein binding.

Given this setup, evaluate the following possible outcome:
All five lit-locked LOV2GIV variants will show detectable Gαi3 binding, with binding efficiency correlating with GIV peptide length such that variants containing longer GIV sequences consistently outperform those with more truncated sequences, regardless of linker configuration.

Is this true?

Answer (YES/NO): NO